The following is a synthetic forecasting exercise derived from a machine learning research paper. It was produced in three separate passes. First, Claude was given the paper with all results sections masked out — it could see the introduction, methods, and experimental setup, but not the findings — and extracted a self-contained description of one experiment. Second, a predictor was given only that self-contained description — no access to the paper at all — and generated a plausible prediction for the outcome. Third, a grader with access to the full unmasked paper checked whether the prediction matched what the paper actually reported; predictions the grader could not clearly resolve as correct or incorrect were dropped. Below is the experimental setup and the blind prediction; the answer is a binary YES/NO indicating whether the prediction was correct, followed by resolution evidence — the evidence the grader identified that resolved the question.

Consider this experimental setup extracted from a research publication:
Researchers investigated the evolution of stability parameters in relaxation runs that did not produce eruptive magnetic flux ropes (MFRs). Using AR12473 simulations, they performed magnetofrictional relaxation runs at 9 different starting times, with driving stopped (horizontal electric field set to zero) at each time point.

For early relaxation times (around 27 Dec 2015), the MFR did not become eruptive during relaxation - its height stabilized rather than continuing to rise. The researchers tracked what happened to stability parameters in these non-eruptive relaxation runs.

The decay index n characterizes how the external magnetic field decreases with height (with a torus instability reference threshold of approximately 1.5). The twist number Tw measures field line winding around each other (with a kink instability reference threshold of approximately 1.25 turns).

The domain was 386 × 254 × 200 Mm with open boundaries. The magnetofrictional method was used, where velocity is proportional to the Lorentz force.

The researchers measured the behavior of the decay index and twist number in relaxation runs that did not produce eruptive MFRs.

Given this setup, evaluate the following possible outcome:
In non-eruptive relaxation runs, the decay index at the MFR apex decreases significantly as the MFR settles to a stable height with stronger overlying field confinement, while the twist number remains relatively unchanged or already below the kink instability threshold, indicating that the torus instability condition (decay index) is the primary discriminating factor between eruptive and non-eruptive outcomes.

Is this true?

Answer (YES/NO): NO